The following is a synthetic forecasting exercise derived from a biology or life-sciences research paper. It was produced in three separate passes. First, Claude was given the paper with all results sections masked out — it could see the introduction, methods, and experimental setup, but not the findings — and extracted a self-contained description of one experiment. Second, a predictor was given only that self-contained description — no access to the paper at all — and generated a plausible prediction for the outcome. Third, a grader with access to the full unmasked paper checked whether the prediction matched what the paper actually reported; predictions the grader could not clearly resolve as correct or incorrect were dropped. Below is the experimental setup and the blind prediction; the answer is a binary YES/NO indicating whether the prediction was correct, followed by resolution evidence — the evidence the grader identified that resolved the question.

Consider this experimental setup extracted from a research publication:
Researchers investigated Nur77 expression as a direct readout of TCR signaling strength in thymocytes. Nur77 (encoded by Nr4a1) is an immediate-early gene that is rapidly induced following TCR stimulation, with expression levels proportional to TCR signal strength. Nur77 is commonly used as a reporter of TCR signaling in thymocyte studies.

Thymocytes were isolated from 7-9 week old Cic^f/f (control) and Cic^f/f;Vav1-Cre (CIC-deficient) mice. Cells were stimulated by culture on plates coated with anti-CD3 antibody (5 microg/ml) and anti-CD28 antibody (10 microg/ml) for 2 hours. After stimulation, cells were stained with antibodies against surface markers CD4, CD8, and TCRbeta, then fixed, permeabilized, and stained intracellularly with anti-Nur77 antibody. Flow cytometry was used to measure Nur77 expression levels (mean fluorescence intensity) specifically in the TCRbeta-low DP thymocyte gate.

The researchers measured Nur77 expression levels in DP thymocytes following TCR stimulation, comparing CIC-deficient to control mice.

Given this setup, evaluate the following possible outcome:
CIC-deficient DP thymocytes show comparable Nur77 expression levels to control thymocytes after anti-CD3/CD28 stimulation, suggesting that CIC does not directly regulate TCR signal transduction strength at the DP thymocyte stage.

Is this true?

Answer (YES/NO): NO